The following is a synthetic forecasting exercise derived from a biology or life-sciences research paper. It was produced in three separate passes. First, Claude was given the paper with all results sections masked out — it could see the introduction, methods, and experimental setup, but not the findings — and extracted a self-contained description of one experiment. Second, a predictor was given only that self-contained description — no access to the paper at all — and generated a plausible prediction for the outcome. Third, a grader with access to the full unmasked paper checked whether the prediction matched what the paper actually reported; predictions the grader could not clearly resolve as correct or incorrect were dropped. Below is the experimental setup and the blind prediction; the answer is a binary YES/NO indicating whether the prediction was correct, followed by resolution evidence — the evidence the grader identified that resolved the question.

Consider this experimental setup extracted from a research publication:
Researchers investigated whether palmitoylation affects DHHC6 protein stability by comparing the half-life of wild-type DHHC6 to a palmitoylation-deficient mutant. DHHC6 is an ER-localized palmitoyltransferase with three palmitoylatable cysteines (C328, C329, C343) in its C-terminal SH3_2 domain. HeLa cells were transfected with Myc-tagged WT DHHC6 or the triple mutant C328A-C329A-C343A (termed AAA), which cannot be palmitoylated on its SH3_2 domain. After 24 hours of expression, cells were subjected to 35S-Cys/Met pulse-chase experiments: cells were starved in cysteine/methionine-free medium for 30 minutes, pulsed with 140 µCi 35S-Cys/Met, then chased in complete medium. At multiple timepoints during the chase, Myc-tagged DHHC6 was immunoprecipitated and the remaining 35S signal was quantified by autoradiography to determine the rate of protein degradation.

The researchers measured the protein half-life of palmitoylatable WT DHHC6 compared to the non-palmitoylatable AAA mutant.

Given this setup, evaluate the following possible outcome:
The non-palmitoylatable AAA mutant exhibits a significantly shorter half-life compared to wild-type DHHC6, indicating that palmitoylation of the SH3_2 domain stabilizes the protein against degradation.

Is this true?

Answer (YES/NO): NO